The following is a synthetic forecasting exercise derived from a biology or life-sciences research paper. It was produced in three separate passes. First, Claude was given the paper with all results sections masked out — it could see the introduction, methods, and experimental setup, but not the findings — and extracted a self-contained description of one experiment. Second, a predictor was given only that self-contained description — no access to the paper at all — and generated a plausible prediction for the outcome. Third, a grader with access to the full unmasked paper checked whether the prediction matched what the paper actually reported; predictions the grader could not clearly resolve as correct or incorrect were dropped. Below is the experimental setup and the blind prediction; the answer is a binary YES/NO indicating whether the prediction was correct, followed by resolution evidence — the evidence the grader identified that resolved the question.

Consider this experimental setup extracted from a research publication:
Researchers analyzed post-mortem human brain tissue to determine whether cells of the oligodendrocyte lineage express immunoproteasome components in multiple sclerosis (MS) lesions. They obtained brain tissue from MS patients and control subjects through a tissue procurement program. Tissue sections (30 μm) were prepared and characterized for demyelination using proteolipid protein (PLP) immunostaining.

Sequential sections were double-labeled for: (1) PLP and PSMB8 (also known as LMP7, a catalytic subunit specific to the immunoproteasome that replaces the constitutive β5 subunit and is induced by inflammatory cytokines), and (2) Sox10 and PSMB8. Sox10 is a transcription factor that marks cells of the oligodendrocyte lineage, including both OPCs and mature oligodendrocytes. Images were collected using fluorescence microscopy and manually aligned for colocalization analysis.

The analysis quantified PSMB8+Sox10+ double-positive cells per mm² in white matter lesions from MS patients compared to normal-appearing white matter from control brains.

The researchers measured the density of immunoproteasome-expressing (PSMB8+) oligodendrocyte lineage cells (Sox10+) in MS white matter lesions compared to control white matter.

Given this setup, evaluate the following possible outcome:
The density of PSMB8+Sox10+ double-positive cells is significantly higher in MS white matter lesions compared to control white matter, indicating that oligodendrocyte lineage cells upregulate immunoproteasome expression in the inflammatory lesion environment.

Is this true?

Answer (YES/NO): YES